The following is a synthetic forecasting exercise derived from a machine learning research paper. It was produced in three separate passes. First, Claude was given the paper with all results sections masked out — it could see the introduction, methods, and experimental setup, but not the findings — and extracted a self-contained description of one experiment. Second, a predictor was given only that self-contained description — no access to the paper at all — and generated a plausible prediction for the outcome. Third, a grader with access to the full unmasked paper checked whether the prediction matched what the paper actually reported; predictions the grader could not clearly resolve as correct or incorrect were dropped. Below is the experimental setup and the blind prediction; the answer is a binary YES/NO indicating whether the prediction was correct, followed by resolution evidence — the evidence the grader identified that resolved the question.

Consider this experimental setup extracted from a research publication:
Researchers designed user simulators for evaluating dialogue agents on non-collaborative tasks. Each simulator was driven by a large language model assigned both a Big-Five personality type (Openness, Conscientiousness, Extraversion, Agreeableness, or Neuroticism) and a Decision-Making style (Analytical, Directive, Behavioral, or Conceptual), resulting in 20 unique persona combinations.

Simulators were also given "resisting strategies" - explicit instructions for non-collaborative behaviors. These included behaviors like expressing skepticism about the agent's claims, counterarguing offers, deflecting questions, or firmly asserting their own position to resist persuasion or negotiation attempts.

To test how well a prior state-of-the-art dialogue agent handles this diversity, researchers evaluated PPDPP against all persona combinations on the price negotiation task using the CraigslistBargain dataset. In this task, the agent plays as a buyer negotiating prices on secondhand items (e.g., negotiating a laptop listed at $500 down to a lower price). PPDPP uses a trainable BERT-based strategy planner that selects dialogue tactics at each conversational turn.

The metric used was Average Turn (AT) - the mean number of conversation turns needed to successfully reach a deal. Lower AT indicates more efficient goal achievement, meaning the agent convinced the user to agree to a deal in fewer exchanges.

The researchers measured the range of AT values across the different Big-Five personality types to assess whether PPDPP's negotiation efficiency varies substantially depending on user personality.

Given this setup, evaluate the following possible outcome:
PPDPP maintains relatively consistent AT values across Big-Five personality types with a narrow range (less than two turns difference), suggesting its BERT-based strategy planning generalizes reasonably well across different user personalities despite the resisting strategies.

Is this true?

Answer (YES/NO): NO